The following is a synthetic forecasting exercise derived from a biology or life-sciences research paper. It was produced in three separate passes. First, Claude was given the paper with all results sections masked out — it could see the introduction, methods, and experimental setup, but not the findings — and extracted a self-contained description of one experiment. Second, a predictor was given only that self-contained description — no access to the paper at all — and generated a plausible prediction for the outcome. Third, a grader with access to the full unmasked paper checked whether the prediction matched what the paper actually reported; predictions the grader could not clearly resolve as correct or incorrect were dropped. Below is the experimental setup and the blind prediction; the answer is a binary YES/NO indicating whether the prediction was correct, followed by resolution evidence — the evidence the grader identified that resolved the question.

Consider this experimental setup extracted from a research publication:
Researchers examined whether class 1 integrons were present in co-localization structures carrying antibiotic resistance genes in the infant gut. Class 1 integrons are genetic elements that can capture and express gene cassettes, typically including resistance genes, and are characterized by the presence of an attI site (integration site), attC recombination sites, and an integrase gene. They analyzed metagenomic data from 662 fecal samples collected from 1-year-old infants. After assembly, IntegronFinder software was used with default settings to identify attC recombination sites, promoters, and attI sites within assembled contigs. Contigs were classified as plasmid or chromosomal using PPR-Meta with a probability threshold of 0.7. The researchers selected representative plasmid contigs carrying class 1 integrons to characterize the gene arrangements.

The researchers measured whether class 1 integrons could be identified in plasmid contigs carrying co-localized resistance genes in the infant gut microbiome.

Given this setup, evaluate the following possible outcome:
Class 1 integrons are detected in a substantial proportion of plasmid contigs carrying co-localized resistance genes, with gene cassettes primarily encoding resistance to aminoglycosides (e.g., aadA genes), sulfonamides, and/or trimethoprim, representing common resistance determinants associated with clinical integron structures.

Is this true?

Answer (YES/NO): YES